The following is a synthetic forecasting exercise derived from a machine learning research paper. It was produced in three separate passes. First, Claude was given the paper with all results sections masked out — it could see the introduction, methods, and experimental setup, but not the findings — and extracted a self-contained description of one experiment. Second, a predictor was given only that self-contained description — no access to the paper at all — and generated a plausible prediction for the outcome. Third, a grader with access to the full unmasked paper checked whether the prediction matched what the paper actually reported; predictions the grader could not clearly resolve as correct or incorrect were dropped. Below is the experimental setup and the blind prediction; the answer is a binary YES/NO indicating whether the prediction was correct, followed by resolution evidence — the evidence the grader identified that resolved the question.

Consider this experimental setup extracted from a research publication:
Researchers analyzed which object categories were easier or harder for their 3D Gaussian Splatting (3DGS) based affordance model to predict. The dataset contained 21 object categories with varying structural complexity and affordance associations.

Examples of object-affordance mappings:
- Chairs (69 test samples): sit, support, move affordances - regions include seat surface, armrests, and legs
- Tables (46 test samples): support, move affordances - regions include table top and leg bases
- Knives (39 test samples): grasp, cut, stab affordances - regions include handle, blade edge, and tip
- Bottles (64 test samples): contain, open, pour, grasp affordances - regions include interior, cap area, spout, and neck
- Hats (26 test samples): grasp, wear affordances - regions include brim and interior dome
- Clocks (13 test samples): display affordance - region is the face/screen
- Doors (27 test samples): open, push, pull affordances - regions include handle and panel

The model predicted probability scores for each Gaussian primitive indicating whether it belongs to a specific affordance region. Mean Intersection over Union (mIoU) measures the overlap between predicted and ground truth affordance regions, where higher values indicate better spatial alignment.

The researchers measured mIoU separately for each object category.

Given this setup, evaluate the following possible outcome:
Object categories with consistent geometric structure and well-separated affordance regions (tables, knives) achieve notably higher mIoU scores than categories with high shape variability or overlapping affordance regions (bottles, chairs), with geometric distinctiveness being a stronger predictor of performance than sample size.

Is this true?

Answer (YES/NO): NO